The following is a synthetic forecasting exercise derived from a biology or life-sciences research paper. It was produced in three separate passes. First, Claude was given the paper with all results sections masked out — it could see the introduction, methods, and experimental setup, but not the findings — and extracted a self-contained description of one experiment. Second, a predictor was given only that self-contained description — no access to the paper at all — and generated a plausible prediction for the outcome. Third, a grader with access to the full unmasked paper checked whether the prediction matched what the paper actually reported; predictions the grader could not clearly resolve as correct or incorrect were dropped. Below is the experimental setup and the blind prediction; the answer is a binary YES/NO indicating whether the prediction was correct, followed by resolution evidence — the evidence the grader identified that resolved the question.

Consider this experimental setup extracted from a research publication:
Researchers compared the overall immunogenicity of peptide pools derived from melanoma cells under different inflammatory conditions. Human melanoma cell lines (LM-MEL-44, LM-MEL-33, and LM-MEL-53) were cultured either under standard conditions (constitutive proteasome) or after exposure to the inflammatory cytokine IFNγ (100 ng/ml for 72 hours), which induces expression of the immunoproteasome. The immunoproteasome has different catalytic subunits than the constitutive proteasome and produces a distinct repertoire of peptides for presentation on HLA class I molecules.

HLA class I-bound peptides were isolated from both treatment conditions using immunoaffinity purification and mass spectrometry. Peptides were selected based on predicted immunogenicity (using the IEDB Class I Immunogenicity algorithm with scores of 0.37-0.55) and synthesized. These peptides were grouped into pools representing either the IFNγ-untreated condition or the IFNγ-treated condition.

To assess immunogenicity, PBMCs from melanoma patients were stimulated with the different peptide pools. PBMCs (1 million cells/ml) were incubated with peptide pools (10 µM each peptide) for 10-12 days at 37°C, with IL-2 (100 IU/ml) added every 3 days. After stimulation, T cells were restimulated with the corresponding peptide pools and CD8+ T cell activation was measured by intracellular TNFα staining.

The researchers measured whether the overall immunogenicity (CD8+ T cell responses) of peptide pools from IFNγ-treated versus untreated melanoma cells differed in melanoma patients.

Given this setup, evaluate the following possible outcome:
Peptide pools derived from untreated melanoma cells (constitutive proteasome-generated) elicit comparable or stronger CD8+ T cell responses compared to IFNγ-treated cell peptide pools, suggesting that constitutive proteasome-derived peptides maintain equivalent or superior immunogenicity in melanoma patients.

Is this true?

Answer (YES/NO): NO